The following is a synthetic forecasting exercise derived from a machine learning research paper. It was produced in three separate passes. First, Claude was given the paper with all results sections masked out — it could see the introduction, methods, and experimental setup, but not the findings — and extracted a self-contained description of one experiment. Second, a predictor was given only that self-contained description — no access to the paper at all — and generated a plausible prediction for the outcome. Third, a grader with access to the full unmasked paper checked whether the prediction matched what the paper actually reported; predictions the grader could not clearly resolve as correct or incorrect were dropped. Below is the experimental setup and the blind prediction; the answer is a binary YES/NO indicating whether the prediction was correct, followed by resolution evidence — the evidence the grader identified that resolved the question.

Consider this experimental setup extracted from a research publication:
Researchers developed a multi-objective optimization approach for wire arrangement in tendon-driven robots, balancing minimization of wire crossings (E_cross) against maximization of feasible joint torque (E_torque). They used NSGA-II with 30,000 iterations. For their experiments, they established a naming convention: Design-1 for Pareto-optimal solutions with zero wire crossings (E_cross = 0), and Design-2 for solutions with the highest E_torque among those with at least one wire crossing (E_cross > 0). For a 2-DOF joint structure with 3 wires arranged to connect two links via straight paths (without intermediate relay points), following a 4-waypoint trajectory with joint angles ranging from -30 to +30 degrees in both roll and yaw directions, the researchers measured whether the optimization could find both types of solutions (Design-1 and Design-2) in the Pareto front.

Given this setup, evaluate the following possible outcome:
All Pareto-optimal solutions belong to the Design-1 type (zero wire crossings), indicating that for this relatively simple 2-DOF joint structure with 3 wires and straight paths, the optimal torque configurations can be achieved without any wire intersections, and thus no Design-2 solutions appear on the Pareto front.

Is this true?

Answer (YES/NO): NO